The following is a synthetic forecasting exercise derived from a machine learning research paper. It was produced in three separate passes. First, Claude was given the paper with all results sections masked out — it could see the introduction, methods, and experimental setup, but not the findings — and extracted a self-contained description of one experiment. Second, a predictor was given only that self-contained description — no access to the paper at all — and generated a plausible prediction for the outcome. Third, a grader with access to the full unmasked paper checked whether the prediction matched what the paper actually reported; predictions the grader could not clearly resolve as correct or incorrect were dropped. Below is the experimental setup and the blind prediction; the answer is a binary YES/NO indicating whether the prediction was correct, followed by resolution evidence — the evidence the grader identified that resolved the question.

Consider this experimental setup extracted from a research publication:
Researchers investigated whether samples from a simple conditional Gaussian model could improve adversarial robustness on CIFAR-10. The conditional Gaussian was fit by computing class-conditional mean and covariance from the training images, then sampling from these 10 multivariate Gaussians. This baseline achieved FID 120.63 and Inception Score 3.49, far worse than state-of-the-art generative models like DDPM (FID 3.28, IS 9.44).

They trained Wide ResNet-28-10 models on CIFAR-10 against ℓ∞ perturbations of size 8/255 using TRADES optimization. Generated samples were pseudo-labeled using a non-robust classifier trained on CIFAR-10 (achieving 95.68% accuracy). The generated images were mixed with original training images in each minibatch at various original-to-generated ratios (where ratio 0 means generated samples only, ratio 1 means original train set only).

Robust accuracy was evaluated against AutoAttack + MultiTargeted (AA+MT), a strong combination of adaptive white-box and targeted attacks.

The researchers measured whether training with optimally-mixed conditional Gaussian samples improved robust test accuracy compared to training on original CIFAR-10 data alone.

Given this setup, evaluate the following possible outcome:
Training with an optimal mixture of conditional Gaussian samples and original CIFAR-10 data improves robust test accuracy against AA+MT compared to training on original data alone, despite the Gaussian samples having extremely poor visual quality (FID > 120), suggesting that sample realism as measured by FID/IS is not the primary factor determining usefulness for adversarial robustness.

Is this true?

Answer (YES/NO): NO